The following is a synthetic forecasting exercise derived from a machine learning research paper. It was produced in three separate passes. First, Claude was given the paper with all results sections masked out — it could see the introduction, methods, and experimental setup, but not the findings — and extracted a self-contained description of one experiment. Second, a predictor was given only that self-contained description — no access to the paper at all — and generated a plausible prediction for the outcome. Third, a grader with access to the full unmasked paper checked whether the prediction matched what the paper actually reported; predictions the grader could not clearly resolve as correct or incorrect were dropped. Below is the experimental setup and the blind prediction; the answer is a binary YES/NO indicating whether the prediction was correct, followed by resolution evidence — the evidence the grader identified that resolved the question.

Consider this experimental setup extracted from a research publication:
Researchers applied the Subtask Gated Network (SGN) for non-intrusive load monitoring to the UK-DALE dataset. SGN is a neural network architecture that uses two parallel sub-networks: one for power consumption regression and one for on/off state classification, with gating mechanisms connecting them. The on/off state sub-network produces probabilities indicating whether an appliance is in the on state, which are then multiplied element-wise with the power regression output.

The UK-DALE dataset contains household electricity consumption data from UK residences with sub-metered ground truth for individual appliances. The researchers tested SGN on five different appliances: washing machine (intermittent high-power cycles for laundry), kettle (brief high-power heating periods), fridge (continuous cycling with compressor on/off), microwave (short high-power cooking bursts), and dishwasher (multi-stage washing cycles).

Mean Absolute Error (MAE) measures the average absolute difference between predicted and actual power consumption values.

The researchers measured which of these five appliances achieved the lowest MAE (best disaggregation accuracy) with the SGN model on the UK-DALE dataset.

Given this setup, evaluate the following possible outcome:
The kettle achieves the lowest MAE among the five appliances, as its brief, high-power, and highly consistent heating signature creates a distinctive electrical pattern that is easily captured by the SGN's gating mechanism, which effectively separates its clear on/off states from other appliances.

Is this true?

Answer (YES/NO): NO